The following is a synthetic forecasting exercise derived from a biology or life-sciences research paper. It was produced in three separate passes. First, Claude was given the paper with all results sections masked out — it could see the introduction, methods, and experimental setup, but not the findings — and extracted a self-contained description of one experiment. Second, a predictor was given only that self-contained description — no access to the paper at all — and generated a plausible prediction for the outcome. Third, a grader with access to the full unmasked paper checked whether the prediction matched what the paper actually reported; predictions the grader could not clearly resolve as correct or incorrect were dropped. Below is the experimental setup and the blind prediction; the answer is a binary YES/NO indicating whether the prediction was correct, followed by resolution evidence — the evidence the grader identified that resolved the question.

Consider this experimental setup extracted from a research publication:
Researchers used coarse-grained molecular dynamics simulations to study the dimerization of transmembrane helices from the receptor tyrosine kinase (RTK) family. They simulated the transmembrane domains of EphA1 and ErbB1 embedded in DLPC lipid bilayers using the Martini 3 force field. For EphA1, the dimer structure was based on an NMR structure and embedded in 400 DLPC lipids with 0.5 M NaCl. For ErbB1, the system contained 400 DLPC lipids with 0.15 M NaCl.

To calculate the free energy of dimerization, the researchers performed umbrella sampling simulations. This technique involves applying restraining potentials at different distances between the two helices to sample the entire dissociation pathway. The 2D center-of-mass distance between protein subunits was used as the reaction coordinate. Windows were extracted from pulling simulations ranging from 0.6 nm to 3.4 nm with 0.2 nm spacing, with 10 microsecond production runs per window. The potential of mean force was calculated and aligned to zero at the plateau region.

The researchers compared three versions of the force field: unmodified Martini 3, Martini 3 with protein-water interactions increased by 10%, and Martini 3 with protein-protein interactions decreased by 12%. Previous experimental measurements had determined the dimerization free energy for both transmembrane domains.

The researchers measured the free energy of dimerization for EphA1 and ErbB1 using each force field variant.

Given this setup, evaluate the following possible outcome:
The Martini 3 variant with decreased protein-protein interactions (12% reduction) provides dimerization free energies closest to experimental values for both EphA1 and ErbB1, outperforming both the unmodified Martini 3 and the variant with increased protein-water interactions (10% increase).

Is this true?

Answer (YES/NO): NO